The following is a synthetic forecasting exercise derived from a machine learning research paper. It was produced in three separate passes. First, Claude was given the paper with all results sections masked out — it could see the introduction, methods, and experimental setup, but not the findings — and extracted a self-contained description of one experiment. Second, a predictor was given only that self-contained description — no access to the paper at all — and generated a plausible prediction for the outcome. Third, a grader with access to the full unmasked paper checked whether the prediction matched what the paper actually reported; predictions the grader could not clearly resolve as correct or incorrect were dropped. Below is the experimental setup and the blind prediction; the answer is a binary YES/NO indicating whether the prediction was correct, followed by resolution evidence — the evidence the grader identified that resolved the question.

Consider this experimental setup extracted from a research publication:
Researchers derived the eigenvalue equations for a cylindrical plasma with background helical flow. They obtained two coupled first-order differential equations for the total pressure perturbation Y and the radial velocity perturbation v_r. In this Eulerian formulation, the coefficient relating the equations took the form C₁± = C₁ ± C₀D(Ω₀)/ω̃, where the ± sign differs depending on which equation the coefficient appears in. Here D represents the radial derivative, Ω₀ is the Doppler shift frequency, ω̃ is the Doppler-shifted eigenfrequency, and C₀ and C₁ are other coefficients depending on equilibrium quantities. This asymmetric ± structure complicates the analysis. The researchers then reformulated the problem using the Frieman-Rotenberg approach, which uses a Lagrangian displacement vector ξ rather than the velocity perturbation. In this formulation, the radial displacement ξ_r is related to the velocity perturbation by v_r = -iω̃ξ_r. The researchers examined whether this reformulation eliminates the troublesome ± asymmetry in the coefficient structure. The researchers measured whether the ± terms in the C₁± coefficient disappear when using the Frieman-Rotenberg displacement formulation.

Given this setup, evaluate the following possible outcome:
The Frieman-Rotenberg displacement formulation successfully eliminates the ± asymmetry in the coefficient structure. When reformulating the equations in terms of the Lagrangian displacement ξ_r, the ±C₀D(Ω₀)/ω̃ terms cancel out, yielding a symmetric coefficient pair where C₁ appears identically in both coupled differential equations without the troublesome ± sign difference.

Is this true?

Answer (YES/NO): YES